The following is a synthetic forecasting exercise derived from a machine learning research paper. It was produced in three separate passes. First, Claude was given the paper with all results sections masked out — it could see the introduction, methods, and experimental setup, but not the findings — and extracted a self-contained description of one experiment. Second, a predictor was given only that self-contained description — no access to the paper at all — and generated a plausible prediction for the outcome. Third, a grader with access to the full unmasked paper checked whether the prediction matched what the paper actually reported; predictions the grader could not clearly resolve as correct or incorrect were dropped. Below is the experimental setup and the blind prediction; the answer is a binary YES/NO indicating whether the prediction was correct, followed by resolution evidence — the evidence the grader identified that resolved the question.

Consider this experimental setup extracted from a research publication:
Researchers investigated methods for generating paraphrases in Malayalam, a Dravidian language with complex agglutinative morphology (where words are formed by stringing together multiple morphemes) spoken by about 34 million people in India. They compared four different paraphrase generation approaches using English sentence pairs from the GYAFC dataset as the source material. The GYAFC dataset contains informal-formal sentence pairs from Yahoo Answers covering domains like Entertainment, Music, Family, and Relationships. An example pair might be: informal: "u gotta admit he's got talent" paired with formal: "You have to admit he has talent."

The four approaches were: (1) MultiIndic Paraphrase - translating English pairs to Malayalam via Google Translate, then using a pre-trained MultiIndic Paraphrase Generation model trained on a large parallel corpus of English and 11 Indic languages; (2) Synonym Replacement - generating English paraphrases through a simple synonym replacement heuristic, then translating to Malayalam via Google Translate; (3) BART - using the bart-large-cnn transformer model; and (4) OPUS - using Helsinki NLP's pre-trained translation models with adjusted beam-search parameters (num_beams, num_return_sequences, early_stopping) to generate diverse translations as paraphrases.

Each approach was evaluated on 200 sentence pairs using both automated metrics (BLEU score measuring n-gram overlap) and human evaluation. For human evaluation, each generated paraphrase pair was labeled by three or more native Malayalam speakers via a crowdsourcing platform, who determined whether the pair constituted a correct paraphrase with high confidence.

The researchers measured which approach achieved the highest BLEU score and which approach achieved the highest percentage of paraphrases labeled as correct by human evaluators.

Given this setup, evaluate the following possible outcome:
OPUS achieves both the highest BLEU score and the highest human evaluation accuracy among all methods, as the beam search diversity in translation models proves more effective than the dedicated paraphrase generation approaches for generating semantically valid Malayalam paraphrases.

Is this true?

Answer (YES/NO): NO